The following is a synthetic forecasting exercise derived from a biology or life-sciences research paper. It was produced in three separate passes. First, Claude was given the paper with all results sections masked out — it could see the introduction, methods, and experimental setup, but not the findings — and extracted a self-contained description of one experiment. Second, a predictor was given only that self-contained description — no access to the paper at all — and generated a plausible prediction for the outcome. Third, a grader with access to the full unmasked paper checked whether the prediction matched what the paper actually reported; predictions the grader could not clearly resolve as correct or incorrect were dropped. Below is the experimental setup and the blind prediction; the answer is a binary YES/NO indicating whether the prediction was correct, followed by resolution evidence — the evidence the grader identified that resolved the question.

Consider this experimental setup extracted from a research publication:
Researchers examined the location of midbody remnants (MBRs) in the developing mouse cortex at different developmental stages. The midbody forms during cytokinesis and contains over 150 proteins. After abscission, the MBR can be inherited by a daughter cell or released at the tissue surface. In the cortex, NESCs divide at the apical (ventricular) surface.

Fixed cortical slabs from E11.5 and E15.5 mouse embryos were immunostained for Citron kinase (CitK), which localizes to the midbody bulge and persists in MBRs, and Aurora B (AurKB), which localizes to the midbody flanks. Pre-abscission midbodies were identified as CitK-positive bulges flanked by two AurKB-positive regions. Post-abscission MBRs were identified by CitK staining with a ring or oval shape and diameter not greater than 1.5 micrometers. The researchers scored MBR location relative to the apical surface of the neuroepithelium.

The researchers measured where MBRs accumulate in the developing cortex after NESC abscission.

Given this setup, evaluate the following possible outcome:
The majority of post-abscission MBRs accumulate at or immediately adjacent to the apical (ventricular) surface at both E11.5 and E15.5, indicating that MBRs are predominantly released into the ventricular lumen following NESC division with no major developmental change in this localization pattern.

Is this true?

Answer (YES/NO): NO